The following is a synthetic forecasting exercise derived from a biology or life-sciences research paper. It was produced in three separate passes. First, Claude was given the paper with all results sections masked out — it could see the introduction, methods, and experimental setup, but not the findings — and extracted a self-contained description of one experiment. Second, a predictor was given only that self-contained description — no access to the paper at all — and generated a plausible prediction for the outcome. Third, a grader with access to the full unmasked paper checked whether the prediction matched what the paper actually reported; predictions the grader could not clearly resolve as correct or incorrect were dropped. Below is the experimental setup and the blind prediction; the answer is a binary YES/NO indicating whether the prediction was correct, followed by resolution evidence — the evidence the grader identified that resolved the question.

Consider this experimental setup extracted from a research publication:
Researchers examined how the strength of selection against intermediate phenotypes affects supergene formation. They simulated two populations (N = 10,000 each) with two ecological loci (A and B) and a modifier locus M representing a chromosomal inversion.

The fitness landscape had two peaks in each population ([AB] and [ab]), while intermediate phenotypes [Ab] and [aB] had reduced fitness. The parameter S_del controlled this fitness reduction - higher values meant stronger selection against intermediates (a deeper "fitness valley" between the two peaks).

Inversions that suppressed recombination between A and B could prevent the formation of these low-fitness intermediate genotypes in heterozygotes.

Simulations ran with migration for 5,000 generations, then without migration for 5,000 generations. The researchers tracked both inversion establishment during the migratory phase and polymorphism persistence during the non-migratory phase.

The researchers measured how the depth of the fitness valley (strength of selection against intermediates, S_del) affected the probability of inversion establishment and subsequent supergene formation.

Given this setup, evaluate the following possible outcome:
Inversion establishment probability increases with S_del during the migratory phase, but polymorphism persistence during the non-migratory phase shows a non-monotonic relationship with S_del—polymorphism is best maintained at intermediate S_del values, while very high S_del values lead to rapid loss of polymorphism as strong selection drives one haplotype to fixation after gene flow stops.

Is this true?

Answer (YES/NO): NO